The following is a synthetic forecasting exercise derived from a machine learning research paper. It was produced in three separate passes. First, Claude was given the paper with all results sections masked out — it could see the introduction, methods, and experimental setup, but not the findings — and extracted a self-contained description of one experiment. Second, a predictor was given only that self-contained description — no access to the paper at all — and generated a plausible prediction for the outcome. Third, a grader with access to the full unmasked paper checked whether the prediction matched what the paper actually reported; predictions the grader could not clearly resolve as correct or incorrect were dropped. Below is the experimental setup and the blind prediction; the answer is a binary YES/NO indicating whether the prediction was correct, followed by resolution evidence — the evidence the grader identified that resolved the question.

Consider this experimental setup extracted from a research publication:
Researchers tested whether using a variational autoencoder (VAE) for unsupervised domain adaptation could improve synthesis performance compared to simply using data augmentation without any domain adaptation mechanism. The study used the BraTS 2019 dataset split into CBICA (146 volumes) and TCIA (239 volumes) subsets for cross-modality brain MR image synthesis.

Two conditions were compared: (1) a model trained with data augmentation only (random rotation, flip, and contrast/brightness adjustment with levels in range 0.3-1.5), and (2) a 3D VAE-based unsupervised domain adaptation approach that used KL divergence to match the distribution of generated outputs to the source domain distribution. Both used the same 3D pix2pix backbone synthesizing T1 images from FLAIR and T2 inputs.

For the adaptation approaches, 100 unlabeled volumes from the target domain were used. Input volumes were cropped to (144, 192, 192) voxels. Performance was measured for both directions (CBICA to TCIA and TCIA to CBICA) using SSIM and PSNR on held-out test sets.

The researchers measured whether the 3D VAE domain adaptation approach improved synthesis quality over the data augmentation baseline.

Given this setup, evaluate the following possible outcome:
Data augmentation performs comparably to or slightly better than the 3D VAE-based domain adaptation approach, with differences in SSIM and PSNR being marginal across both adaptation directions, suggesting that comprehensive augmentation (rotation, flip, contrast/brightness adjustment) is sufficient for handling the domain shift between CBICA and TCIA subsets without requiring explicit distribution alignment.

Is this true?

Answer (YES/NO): YES